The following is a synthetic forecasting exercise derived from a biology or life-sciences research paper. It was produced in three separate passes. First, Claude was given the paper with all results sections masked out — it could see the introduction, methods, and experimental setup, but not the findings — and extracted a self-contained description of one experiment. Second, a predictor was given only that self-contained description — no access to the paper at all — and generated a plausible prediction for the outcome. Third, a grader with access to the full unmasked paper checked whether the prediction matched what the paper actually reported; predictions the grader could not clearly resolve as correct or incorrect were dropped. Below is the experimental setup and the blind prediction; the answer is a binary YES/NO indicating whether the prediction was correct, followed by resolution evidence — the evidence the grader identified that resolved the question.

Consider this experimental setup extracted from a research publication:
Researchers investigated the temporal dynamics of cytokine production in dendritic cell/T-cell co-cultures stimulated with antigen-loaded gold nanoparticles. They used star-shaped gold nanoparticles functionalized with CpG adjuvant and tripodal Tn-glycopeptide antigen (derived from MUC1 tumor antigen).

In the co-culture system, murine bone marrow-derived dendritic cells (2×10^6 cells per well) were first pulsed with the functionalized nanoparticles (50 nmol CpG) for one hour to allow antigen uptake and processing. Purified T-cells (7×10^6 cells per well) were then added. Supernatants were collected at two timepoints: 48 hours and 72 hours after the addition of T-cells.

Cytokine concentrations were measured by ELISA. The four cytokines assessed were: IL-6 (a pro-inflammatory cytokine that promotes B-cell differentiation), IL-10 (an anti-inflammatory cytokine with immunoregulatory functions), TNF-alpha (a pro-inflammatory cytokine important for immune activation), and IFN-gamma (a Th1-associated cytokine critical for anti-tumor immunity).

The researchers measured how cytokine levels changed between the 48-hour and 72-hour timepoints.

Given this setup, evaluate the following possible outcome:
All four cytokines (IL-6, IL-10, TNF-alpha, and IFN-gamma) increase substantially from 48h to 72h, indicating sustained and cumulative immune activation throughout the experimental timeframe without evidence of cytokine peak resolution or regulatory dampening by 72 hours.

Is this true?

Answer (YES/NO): NO